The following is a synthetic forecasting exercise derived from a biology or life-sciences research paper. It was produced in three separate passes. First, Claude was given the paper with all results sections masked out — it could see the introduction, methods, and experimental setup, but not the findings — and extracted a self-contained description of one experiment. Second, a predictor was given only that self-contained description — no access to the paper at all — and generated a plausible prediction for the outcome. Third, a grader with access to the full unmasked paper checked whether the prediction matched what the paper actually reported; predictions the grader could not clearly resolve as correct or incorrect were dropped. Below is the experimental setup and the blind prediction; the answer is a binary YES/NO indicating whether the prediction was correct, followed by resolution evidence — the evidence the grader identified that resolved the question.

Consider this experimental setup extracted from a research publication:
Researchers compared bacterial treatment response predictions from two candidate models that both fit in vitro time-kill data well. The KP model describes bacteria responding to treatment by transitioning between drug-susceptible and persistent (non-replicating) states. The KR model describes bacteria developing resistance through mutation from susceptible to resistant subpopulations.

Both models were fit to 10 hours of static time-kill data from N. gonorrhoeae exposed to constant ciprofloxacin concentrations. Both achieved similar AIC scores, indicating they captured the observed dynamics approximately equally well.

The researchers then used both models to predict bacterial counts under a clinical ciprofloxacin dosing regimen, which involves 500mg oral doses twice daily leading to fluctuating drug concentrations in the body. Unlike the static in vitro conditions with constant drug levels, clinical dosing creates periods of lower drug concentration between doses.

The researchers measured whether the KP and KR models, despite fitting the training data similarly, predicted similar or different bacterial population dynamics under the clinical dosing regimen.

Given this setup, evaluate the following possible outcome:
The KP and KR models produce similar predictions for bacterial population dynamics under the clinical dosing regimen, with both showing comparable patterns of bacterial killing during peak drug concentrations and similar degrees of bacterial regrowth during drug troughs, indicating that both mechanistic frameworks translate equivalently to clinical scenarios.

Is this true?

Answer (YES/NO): NO